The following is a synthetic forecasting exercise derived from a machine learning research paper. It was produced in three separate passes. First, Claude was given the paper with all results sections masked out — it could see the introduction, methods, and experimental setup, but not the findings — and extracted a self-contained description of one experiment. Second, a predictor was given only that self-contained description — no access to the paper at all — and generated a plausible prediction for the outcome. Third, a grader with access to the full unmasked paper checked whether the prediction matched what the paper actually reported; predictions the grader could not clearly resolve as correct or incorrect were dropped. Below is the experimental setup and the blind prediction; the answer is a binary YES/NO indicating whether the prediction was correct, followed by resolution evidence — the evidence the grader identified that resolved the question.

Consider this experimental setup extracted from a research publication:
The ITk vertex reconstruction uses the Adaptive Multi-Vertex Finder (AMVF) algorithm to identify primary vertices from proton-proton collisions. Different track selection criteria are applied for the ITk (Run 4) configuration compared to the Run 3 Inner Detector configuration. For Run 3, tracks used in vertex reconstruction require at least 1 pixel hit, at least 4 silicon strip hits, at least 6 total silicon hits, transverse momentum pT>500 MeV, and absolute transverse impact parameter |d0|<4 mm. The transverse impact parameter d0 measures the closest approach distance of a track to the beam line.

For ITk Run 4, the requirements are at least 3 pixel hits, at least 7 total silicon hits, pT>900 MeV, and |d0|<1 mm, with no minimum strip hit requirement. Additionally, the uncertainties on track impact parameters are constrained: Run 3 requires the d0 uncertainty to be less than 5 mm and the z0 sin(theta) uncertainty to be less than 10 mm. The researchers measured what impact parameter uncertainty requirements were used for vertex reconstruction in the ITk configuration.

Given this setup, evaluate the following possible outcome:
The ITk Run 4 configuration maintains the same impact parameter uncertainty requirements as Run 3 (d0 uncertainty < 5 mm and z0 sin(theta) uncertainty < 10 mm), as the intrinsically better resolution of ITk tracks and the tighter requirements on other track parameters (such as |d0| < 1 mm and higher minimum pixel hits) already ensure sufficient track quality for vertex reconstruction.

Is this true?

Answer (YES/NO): NO